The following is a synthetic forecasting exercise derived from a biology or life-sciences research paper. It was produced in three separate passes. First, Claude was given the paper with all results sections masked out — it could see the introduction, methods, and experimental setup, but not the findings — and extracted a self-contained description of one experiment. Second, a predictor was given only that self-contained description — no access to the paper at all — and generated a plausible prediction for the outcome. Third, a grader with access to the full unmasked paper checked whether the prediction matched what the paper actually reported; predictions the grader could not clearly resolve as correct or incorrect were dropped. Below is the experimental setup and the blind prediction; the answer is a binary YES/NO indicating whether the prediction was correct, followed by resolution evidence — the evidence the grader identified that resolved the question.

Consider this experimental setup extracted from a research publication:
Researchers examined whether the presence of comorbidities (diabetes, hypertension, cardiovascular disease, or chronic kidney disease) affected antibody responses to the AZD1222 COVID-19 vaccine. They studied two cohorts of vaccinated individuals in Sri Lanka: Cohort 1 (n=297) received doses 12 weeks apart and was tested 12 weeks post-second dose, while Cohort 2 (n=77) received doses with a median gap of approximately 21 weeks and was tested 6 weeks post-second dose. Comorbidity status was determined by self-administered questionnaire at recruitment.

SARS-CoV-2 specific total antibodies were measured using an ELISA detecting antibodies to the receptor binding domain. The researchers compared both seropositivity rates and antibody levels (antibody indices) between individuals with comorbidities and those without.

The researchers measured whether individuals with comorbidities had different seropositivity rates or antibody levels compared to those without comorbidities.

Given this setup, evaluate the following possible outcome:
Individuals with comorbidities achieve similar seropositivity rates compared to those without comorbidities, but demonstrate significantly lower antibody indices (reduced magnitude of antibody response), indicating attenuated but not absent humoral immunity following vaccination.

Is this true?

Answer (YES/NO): NO